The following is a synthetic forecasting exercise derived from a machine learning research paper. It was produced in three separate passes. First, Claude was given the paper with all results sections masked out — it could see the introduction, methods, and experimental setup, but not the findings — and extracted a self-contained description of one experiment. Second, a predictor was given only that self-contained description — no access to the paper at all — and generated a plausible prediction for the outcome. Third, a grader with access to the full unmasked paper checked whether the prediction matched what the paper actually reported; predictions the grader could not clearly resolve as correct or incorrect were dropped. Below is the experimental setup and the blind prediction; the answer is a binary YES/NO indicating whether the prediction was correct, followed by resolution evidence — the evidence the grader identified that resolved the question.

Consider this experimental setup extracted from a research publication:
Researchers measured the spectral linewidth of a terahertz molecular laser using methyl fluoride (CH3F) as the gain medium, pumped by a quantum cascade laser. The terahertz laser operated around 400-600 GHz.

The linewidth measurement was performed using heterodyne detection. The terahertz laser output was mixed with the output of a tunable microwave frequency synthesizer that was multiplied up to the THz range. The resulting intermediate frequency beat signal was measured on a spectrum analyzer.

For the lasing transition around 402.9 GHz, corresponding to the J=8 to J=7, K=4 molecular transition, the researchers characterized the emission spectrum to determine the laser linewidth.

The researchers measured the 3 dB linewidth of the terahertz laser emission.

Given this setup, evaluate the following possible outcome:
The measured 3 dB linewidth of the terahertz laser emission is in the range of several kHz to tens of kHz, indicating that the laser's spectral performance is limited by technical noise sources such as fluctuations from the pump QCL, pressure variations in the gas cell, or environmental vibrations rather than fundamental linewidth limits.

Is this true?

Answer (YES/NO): NO